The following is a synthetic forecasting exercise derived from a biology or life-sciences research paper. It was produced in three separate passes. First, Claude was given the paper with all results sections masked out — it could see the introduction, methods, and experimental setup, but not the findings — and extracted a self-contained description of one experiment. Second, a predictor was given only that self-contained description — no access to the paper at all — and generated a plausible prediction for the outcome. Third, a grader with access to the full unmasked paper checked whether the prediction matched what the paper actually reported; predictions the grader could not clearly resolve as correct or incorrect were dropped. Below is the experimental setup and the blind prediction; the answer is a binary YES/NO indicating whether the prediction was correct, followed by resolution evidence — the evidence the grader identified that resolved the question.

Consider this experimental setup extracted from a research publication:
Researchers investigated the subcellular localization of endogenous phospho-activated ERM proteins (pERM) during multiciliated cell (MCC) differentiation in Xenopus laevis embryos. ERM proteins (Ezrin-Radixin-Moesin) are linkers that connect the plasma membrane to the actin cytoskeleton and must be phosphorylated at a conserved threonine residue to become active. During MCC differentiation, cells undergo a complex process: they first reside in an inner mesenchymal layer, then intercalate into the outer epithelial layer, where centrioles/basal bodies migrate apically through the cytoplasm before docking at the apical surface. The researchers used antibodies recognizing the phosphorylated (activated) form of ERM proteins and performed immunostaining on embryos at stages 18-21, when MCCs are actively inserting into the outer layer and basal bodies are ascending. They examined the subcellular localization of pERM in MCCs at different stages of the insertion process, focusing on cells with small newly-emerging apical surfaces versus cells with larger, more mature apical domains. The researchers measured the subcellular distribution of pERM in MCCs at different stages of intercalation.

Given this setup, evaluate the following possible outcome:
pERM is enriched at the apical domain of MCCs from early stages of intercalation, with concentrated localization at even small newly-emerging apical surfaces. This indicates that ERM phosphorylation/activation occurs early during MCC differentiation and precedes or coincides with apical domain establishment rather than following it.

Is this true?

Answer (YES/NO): YES